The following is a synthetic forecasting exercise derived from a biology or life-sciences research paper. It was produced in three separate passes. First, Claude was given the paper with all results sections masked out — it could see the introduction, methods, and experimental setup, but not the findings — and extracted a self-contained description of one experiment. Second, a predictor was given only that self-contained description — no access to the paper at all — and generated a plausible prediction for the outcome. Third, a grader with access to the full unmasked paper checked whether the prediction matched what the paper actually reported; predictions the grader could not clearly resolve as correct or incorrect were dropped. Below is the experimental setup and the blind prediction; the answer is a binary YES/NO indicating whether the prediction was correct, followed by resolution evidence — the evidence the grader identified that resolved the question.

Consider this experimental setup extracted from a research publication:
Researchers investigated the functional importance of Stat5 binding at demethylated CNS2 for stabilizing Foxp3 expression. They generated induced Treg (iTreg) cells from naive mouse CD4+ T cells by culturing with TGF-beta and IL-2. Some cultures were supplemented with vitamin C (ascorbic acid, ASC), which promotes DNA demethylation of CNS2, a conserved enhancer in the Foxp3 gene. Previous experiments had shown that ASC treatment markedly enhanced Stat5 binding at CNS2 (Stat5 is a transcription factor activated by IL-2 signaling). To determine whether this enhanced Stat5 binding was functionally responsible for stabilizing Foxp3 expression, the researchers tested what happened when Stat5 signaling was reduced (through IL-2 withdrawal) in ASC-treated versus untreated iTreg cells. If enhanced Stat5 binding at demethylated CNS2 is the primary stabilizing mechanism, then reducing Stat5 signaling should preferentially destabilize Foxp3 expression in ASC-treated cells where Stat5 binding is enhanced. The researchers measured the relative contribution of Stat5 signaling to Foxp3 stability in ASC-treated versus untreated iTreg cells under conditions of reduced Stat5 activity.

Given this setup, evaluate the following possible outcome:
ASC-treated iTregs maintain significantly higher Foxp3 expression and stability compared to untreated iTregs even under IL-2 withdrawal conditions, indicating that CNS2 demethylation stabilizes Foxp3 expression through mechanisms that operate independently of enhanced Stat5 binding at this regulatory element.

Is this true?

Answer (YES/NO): YES